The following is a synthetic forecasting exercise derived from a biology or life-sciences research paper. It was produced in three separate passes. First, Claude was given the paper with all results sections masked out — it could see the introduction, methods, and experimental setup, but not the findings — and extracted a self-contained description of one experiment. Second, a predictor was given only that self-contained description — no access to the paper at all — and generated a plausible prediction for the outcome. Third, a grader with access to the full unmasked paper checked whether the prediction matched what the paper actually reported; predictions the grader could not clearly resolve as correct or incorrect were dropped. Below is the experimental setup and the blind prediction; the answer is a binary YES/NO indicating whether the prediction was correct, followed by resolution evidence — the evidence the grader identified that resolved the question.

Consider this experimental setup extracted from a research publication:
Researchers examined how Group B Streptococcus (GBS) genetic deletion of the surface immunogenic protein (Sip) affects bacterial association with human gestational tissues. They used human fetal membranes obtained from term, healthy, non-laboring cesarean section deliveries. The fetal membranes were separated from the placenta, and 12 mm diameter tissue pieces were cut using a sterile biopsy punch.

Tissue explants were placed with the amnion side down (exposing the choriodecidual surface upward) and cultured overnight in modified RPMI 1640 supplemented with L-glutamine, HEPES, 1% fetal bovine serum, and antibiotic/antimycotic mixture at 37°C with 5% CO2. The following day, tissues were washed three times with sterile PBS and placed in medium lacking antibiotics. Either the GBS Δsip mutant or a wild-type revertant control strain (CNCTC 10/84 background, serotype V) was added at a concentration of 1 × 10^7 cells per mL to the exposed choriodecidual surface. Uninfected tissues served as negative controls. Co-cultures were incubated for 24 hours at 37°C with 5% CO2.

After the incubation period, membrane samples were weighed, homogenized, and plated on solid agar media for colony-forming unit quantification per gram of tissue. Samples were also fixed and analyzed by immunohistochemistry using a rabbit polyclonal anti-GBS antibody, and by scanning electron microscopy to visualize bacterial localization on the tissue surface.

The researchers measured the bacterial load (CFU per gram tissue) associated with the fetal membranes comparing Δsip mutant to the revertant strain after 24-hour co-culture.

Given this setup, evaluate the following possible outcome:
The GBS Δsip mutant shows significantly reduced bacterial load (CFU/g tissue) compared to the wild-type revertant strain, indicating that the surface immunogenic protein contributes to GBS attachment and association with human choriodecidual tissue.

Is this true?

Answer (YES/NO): YES